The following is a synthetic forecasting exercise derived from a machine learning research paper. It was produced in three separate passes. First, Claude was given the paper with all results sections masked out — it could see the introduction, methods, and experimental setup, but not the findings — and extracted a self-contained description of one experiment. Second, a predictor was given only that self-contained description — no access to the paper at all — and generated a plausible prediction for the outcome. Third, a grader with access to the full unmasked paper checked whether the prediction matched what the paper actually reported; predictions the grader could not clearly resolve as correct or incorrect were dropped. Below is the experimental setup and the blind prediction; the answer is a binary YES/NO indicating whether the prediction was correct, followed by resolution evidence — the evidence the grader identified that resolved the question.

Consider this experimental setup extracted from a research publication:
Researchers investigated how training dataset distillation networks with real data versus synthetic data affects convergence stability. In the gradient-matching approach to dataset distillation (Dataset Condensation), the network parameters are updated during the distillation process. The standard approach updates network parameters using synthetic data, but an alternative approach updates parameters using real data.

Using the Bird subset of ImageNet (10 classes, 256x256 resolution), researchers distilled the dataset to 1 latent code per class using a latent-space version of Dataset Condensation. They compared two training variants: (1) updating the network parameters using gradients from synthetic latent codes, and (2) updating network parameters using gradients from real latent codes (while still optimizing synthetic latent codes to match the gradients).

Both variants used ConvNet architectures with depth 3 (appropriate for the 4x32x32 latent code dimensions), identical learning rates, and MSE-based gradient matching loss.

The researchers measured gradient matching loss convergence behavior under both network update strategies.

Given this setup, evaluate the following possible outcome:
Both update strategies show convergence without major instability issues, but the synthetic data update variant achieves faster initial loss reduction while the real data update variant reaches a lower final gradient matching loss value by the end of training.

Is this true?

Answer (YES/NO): NO